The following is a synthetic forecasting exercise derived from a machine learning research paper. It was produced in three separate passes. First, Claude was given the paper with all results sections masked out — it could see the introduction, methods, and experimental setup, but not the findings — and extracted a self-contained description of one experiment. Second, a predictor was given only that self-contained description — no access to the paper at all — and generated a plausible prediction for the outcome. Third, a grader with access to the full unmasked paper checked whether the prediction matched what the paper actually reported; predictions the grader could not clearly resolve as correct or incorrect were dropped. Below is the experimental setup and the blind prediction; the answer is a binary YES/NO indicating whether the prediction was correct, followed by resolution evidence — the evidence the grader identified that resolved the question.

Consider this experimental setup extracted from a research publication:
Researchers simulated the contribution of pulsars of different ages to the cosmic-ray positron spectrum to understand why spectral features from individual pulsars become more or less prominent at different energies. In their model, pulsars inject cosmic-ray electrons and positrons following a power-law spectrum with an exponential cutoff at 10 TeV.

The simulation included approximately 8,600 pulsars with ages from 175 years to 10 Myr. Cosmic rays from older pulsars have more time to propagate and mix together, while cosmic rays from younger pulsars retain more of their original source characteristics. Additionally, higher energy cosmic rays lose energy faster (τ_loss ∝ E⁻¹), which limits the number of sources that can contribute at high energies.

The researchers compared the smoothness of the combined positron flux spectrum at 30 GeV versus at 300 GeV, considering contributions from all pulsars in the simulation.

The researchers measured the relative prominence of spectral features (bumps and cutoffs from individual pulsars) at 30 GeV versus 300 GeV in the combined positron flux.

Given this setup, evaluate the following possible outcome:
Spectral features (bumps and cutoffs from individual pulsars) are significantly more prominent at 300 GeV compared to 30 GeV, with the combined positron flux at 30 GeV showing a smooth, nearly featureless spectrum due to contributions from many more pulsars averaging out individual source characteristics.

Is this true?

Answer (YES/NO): YES